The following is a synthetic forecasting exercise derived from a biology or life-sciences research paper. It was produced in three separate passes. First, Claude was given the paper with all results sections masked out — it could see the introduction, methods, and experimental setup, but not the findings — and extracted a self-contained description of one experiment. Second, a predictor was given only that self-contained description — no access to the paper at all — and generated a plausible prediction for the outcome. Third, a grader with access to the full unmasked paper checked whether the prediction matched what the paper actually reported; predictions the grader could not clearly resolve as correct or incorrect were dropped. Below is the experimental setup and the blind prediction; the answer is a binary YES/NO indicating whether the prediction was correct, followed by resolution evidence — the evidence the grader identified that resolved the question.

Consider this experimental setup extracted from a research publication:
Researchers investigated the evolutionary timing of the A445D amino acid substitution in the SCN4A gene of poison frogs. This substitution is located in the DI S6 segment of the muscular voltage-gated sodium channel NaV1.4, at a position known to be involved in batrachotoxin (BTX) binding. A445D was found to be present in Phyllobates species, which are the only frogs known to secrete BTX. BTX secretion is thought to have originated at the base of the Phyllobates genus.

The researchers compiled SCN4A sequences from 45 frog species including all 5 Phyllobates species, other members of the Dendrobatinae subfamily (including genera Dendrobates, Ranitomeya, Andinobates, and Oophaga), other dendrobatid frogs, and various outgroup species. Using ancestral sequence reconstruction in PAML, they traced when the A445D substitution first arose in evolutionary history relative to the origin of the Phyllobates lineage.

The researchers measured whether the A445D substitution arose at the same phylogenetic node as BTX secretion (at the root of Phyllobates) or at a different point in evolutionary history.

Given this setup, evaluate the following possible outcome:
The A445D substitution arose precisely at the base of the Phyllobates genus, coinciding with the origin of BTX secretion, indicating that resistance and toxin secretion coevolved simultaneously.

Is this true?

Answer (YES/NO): NO